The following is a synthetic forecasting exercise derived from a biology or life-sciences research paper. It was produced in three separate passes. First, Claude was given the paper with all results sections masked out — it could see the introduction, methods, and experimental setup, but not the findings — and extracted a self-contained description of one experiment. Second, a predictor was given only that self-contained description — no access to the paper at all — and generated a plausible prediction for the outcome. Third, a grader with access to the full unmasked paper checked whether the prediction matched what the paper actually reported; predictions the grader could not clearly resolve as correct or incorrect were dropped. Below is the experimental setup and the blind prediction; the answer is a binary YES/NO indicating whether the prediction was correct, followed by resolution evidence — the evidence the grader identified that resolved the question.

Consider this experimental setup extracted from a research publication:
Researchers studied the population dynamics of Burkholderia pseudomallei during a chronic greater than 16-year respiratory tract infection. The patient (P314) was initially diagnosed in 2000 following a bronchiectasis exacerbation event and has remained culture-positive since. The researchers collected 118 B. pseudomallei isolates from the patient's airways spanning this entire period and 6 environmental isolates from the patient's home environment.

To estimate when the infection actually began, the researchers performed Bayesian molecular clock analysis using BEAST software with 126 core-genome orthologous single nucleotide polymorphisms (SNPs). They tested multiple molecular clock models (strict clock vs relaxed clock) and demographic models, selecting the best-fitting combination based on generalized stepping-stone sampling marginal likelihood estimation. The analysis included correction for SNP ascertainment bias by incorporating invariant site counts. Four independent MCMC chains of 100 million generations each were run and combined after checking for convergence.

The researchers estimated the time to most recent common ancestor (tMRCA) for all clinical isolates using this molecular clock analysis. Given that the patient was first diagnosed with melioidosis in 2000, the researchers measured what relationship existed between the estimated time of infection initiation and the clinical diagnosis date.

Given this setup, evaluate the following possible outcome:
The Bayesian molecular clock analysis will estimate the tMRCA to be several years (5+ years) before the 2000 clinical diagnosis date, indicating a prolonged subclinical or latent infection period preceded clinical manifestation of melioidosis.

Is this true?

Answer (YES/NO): NO